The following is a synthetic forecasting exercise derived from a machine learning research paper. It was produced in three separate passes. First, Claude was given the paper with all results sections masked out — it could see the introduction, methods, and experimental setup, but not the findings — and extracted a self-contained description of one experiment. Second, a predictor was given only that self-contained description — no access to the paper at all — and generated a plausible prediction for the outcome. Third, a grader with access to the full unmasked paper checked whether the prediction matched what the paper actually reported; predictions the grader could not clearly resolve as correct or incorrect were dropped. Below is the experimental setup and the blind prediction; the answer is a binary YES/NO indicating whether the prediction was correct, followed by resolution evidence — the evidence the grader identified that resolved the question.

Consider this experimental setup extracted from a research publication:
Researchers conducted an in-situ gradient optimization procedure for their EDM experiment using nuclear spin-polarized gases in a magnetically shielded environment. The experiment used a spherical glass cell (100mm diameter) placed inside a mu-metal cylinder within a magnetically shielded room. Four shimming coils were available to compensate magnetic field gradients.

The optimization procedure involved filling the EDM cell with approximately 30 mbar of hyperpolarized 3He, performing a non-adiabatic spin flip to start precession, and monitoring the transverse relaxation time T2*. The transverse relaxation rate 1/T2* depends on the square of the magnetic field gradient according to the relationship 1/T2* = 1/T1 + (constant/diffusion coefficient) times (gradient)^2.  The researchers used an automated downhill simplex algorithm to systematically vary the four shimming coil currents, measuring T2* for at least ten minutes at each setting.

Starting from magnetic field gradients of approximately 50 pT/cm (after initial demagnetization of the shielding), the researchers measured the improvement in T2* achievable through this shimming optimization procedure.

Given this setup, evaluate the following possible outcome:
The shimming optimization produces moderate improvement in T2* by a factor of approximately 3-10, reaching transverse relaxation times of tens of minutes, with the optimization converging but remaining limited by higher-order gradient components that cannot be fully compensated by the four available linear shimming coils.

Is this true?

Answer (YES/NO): NO